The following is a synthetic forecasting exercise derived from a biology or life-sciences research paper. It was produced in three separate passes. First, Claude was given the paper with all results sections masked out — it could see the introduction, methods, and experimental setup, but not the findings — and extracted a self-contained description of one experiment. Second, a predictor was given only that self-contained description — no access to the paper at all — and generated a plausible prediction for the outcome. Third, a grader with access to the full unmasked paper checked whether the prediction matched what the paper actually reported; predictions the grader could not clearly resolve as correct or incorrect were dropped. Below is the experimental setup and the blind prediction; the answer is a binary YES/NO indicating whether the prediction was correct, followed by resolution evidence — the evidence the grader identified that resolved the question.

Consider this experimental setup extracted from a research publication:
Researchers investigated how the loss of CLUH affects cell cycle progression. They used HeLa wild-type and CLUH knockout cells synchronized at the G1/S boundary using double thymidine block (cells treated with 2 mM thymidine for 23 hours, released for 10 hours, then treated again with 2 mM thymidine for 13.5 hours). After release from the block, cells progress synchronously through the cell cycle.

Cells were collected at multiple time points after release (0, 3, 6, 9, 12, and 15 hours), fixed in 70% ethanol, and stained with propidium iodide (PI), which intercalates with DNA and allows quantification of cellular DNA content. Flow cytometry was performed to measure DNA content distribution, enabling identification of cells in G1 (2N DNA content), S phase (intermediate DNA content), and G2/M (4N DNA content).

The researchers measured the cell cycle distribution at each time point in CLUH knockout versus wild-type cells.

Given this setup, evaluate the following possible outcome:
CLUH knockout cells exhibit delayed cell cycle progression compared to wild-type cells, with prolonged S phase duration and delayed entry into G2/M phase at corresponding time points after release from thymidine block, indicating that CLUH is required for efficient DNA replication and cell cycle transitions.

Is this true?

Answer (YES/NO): NO